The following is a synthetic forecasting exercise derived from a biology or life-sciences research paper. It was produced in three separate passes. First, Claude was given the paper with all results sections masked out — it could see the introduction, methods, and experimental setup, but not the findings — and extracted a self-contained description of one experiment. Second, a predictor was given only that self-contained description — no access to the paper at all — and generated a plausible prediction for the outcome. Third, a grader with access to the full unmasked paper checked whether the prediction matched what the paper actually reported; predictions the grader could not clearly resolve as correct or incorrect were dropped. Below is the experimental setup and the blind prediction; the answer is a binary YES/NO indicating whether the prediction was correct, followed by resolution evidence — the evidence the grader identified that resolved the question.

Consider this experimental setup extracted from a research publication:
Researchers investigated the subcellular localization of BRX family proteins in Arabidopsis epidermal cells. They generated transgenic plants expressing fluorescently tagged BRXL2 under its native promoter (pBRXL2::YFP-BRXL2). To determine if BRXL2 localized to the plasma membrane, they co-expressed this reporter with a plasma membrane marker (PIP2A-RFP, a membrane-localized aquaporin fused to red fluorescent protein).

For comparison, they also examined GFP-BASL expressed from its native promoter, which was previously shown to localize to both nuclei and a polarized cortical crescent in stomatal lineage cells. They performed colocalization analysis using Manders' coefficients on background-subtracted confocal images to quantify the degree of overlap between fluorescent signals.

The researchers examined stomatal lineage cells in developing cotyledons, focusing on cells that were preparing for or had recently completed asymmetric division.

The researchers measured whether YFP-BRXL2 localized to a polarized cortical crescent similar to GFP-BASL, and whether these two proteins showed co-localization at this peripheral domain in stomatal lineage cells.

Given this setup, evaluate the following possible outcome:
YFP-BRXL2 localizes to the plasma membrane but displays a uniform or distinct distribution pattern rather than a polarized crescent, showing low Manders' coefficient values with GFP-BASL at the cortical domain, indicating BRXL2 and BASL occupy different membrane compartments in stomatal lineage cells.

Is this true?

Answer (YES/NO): NO